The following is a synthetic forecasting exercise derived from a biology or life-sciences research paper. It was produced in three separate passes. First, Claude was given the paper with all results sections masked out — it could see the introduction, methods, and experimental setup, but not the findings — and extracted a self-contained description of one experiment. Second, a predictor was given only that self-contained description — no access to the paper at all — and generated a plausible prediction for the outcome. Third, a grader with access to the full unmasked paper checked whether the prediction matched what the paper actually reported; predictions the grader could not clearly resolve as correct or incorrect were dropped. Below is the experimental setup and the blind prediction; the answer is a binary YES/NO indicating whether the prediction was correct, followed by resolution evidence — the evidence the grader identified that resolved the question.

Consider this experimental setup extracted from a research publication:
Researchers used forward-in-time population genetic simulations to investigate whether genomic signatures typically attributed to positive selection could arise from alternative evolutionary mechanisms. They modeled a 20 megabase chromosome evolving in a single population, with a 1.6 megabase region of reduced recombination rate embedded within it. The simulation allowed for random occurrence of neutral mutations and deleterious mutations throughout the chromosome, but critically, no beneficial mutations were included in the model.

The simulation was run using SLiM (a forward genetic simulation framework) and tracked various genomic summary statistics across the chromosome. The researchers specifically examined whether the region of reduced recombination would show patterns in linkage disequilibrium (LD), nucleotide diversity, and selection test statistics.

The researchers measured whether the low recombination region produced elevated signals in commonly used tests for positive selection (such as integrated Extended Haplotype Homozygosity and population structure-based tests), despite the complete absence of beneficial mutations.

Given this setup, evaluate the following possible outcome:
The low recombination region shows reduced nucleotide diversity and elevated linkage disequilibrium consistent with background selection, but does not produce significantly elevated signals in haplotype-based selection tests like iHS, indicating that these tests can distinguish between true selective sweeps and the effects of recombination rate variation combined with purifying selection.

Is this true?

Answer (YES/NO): NO